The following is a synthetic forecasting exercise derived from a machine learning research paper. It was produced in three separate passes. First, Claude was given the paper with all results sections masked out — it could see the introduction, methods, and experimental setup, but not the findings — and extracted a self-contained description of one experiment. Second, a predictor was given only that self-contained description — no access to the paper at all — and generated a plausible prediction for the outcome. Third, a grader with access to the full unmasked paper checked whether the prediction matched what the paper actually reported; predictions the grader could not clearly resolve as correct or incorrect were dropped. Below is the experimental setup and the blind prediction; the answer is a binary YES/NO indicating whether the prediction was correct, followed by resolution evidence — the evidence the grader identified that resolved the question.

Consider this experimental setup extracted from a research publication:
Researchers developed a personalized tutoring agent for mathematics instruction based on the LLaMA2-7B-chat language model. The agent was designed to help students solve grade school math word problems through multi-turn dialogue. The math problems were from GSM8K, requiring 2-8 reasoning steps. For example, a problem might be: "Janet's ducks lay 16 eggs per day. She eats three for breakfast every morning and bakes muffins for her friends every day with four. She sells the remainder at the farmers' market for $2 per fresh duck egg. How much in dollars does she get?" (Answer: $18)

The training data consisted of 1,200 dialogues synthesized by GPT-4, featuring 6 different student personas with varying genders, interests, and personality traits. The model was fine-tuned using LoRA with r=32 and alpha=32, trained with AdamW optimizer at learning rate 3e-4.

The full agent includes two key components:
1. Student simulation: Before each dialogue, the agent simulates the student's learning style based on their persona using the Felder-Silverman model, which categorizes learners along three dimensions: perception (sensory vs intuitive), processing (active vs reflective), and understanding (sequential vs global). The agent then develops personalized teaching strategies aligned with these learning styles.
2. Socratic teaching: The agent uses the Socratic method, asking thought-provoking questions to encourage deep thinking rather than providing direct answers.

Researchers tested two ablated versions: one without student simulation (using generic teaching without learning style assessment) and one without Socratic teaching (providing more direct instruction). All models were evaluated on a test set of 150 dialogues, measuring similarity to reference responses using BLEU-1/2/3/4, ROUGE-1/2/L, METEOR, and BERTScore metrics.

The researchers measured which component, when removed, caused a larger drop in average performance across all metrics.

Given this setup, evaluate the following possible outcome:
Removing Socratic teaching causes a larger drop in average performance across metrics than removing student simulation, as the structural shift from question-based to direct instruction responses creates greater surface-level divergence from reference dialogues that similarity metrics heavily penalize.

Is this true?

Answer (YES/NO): NO